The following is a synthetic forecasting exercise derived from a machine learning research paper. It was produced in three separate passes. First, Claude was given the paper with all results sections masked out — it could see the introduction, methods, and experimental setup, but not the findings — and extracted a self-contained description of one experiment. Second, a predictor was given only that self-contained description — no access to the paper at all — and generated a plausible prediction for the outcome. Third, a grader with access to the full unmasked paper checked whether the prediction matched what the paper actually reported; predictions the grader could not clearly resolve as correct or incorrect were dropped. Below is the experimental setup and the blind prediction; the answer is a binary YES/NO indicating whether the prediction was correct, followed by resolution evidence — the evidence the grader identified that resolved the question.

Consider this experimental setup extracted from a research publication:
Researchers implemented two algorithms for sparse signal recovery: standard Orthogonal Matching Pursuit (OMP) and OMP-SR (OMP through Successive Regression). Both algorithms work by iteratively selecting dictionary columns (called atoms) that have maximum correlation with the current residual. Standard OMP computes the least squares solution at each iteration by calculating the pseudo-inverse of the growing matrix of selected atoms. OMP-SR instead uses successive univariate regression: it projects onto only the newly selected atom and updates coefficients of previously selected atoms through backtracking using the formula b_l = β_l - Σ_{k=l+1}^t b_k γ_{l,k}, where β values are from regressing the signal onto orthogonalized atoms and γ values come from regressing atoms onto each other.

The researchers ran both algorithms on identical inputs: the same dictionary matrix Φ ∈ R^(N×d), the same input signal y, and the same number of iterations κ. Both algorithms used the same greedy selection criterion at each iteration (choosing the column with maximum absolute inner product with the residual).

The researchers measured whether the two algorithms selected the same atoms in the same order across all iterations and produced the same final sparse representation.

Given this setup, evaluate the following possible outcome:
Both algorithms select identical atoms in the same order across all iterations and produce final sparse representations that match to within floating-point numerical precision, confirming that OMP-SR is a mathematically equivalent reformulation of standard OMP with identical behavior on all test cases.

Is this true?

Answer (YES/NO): YES